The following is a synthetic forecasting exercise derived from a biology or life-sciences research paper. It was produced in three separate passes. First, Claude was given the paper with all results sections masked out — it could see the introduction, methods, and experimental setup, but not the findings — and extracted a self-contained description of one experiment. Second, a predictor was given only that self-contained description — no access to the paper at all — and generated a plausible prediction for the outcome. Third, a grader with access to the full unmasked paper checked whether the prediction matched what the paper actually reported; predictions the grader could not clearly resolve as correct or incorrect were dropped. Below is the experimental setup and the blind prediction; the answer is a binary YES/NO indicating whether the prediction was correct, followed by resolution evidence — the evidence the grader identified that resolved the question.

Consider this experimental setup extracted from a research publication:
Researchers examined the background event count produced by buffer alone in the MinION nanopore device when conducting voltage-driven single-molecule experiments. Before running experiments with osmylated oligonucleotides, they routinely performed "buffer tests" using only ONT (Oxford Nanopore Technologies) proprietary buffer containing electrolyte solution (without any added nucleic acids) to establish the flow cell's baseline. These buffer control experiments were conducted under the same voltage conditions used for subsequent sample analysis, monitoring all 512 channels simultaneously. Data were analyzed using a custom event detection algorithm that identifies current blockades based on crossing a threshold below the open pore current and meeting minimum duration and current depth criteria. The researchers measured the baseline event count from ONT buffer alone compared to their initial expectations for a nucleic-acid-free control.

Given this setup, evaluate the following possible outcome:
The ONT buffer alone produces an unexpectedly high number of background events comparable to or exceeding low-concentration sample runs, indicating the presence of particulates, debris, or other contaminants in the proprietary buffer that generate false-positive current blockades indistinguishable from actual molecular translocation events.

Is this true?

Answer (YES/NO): NO